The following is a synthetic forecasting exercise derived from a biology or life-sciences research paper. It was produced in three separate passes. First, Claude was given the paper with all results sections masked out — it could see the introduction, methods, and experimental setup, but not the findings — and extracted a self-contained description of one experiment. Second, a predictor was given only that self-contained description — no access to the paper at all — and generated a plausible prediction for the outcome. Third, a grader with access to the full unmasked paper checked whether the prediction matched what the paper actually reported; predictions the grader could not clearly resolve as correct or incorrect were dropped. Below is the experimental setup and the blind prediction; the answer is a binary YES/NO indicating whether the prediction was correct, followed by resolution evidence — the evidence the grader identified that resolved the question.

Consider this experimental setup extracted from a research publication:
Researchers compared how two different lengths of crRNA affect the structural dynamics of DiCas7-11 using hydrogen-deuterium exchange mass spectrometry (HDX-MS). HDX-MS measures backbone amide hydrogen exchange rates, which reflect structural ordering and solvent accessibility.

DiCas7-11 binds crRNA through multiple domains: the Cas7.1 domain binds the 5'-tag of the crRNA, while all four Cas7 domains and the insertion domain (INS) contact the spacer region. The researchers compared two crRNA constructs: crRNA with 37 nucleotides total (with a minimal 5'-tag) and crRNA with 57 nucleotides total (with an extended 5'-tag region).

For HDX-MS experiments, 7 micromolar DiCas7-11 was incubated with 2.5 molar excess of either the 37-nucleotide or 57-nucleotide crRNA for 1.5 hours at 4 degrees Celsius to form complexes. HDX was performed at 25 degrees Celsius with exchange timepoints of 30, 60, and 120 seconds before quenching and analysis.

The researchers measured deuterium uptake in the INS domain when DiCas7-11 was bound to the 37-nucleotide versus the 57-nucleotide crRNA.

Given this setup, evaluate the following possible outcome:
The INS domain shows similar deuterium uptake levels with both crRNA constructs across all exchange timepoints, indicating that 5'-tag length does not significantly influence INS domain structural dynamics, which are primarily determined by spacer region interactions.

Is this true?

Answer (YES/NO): NO